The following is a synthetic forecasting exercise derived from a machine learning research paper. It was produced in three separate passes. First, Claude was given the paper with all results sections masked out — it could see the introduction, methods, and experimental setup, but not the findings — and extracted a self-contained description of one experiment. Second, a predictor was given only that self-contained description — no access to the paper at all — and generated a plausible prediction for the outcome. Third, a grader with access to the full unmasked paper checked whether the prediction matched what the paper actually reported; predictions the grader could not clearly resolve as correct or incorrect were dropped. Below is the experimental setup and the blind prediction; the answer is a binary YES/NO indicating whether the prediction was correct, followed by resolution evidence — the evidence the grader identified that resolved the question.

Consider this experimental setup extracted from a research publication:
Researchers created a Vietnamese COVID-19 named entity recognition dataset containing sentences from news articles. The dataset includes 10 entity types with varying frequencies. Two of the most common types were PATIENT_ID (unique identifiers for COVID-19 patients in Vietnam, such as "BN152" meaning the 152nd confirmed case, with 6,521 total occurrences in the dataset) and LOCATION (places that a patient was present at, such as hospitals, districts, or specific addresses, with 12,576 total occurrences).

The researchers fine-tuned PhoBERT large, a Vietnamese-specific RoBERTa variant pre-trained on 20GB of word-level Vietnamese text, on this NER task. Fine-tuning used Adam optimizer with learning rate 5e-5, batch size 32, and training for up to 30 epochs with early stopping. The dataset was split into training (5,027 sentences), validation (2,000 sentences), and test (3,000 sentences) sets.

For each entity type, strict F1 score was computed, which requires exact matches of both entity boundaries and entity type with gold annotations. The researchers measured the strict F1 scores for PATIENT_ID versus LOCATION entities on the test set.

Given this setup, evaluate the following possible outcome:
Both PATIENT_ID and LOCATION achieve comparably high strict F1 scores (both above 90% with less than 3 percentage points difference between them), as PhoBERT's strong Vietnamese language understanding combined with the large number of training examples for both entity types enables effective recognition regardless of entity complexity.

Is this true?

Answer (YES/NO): NO